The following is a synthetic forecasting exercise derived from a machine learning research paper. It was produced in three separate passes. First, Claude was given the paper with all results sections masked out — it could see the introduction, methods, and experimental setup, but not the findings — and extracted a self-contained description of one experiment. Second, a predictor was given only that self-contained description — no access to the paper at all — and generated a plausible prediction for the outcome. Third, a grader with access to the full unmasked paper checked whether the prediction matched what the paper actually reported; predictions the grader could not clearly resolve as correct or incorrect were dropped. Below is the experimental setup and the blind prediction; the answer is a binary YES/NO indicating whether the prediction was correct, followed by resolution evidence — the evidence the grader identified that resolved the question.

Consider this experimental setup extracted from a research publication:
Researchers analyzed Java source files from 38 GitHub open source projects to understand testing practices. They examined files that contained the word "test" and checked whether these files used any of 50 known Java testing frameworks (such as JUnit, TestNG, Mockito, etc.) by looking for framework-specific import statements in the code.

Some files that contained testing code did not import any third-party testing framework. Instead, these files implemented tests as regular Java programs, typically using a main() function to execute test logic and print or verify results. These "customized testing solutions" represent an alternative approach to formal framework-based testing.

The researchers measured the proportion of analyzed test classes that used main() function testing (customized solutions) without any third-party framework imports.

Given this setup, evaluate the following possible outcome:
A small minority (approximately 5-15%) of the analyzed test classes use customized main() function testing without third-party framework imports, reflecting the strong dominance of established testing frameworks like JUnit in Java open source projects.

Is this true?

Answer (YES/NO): YES